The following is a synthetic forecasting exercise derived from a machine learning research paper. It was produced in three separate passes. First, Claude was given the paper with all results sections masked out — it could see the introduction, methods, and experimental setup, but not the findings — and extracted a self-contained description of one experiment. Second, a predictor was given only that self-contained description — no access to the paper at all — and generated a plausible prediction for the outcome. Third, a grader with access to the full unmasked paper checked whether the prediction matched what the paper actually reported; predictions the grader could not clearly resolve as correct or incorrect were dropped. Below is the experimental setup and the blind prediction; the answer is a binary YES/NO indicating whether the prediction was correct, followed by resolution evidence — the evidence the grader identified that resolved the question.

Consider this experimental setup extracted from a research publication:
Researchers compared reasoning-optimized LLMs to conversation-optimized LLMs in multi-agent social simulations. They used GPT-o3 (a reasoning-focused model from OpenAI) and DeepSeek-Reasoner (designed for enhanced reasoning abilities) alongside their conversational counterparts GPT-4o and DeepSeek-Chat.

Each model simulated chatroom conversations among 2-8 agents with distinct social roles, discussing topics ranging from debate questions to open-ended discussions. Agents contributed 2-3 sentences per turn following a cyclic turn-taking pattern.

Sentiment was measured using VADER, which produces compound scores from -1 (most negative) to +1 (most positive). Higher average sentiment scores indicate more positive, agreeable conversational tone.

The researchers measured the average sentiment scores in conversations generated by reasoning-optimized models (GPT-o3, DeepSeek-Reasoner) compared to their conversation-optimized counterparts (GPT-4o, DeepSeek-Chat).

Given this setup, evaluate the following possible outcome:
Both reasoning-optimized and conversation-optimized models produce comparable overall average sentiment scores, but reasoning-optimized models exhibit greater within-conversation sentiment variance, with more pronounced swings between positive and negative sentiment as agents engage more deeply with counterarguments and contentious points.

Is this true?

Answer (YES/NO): NO